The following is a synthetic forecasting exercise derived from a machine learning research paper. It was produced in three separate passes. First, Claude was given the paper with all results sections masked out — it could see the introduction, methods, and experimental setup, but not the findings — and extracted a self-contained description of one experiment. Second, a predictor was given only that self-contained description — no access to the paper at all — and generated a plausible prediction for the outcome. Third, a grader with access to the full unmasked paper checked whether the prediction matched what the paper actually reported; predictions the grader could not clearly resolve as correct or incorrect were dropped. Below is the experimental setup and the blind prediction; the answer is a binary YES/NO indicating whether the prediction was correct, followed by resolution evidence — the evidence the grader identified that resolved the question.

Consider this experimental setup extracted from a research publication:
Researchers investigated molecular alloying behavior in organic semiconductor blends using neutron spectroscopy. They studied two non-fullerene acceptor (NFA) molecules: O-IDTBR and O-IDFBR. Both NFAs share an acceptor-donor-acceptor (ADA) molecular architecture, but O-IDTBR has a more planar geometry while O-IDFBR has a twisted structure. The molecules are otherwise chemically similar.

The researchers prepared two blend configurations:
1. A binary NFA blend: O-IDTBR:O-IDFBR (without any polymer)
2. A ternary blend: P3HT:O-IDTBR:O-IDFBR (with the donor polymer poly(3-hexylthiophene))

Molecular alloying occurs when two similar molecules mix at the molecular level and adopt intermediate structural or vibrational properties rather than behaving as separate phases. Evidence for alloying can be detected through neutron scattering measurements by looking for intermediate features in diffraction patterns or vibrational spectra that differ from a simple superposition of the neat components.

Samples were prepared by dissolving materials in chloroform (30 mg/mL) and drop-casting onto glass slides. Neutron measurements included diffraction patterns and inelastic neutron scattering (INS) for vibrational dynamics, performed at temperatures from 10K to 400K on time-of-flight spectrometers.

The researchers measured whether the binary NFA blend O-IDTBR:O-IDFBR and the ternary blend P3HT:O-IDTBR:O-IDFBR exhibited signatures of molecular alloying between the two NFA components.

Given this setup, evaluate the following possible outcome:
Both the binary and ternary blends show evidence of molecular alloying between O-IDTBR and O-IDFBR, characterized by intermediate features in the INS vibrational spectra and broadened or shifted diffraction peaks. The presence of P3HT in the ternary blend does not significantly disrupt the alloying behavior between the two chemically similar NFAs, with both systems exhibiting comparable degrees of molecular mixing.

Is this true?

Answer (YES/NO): NO